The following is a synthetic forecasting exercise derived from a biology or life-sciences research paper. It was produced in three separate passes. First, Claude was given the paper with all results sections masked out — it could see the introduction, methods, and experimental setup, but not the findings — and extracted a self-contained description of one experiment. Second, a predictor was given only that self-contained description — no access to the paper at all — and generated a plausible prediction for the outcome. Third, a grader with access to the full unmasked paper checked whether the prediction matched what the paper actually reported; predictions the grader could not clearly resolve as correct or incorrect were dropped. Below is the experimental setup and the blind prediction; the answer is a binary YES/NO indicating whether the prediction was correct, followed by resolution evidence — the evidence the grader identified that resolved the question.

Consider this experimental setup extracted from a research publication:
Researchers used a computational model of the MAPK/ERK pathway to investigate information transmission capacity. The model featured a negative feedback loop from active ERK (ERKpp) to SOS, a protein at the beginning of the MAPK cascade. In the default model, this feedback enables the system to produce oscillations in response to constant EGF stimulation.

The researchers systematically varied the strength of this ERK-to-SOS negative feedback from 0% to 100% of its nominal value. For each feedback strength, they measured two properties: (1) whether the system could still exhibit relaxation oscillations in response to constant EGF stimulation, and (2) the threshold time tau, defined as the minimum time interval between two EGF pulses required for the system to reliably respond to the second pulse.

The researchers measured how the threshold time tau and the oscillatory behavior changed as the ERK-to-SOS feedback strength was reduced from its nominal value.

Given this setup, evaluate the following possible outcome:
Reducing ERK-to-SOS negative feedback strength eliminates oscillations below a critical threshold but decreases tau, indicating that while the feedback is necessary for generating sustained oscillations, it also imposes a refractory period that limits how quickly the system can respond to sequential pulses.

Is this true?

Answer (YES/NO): YES